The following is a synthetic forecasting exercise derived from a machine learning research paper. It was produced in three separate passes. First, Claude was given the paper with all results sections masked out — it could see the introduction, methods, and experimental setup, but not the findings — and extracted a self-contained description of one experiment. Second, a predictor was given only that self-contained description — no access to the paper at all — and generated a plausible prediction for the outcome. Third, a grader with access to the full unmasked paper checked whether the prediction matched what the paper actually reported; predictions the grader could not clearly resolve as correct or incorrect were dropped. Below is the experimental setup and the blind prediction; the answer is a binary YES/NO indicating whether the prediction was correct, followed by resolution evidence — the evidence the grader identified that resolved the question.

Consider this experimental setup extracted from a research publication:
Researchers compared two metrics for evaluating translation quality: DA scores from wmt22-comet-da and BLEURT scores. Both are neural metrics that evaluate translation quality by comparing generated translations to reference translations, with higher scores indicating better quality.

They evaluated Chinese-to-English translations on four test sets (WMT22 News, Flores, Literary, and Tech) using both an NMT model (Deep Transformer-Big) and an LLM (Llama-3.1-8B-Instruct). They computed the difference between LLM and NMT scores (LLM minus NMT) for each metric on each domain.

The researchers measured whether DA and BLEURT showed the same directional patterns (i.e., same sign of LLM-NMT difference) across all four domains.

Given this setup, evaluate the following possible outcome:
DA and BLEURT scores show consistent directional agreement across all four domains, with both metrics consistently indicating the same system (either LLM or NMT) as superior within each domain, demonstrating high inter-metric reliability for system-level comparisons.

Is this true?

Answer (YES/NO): YES